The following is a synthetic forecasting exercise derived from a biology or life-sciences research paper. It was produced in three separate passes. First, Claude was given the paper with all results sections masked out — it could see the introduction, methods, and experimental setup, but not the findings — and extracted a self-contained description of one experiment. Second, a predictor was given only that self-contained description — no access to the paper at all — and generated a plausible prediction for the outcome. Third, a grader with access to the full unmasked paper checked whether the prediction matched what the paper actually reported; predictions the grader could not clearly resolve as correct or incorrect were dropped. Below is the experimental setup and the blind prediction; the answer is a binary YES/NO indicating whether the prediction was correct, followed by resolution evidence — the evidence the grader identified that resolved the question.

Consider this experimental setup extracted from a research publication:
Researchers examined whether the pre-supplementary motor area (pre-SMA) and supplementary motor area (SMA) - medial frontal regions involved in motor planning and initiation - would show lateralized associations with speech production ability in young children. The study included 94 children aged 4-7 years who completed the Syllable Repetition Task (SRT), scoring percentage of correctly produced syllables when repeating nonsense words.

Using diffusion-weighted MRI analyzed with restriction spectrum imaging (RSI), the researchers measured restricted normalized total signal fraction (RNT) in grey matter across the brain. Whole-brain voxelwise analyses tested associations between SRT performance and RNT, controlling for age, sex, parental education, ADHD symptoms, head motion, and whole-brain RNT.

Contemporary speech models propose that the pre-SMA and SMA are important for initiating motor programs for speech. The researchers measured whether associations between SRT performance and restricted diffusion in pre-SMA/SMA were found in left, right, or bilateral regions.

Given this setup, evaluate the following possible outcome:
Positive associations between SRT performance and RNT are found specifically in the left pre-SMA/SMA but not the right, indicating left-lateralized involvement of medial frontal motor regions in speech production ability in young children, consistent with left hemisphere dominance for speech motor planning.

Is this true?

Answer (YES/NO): NO